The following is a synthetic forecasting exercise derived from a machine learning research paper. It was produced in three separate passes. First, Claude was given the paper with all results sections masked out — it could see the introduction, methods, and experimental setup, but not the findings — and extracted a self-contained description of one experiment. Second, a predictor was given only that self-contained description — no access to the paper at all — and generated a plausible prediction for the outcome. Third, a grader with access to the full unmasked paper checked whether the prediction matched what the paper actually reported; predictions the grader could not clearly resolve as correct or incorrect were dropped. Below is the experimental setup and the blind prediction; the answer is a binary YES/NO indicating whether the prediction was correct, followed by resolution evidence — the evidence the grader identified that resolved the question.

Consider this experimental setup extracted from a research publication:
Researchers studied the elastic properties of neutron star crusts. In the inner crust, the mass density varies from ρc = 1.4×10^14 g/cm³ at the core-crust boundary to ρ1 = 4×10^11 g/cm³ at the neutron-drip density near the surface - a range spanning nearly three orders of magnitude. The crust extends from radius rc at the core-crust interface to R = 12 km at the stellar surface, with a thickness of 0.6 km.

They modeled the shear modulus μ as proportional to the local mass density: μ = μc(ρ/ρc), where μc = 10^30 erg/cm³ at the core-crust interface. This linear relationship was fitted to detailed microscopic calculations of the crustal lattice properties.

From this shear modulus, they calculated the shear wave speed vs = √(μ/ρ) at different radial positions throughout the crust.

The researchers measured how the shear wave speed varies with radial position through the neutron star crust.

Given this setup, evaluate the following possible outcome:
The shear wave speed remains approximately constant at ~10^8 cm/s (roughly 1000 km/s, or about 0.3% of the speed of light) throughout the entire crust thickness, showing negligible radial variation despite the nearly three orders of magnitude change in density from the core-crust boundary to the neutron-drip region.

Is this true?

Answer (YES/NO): YES